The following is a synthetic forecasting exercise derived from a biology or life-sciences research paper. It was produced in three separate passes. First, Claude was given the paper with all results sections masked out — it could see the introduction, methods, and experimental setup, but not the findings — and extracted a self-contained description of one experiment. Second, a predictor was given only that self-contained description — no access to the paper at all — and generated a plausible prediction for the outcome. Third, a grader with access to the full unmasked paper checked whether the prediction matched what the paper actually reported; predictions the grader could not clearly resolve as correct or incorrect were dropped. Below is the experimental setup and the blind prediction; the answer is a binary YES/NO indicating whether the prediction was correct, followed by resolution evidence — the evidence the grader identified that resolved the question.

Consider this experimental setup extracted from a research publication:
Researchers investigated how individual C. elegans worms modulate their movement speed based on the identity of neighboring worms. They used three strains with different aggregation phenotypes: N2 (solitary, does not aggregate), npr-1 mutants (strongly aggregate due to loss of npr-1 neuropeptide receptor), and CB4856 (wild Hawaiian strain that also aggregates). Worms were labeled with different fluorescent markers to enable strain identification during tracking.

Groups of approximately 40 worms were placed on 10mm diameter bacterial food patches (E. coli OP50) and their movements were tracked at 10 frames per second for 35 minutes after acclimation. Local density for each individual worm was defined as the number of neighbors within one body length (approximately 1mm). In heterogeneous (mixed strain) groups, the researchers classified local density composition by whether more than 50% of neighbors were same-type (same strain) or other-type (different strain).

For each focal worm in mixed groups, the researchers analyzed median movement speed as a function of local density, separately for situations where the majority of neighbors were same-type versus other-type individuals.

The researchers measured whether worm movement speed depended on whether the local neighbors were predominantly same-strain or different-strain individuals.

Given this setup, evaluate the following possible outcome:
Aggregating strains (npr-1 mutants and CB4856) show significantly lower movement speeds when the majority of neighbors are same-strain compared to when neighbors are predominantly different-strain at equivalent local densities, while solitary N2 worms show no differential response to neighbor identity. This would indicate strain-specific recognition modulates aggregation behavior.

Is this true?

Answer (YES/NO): NO